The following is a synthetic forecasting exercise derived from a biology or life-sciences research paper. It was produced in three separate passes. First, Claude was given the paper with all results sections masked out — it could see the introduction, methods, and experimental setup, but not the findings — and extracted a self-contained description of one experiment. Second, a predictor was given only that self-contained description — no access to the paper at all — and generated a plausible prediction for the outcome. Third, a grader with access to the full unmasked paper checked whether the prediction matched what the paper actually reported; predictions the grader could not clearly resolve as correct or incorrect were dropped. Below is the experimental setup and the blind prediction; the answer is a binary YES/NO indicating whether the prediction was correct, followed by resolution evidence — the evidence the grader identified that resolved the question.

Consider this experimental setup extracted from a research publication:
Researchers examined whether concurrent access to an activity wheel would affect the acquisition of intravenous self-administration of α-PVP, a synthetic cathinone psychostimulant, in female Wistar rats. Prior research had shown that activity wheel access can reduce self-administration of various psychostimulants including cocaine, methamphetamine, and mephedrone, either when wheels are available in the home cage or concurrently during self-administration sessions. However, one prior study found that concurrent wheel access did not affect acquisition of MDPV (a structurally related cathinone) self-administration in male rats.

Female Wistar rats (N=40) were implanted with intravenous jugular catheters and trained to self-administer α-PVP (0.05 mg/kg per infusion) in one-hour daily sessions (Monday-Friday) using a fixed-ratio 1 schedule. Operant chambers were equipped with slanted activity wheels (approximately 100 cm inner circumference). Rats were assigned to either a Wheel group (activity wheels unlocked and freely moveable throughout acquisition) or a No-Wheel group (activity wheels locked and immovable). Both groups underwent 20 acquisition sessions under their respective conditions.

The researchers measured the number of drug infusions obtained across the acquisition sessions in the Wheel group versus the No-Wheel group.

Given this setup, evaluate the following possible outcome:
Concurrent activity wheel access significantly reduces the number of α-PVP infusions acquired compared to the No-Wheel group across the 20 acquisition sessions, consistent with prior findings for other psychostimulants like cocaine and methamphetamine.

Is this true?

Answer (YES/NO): NO